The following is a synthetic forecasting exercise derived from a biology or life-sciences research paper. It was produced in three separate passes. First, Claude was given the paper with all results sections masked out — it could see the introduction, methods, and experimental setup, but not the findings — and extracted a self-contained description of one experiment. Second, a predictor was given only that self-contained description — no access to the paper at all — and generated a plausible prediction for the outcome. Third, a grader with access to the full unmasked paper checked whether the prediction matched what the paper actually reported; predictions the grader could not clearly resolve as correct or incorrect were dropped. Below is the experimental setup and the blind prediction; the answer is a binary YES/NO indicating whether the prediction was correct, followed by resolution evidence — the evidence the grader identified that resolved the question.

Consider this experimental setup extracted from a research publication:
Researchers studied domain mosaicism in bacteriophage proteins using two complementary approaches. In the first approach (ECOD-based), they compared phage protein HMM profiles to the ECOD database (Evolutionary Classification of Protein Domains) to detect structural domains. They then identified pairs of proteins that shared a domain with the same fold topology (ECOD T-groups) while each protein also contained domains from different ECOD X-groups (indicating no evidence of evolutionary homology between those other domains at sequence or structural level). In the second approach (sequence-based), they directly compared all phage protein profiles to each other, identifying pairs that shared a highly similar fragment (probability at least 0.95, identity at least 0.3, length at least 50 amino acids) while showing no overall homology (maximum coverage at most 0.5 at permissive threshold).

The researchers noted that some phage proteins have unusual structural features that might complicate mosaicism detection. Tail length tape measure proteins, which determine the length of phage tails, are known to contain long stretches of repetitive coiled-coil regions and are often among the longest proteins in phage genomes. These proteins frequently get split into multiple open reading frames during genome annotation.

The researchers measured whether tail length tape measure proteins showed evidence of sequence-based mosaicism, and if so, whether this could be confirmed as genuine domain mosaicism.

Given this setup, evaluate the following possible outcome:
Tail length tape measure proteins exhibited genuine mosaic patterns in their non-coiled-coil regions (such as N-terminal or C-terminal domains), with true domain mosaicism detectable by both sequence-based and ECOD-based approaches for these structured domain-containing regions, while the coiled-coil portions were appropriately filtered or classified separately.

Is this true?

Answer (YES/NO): NO